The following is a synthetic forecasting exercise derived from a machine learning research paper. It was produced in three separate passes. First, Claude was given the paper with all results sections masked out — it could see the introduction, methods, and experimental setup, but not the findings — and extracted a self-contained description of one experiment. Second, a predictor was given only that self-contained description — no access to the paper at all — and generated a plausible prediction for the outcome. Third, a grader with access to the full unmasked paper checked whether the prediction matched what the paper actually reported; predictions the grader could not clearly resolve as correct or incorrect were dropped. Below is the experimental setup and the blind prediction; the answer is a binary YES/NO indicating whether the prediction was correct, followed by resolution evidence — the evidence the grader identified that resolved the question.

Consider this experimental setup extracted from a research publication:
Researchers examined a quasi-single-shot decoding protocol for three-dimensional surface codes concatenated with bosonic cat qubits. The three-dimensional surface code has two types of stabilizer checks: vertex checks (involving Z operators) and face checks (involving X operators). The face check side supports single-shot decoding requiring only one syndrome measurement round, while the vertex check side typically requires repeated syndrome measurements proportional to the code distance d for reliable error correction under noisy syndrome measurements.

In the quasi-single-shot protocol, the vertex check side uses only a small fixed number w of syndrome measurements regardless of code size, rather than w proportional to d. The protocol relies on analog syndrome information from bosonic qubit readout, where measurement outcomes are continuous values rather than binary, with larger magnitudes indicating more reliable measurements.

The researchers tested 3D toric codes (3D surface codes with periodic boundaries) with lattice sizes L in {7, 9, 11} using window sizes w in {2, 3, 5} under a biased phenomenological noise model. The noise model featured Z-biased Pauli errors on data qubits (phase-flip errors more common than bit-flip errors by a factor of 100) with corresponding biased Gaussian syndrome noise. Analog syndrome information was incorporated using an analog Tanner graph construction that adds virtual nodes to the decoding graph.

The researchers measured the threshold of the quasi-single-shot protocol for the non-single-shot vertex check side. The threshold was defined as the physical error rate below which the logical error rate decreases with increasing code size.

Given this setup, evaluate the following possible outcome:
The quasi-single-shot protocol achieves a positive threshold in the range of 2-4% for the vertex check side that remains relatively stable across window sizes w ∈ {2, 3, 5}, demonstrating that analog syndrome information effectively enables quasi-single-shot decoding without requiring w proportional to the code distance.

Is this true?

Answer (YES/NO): NO